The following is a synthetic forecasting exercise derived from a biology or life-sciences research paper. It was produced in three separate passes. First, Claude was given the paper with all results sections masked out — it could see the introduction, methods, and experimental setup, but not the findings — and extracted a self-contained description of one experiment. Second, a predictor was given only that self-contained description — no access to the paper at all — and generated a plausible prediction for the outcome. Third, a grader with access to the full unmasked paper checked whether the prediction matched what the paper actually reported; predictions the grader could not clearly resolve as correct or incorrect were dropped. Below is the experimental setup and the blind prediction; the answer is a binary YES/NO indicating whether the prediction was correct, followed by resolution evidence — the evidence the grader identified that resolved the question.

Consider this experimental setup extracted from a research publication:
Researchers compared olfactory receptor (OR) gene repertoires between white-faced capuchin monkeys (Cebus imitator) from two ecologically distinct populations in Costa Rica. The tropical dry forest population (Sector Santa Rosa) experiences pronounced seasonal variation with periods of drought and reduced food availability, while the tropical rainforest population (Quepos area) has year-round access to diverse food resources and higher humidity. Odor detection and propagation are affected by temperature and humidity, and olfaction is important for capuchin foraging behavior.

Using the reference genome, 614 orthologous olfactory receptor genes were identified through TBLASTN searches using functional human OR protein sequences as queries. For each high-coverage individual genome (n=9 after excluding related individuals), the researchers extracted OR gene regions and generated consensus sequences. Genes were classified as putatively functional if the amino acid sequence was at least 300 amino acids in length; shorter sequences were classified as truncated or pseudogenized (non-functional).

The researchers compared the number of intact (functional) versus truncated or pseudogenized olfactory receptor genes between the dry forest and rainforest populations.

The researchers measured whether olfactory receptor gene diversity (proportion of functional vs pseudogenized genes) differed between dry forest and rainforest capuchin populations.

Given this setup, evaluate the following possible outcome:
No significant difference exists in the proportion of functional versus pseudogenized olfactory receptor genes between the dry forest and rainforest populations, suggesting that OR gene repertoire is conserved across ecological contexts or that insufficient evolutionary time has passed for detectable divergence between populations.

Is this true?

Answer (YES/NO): YES